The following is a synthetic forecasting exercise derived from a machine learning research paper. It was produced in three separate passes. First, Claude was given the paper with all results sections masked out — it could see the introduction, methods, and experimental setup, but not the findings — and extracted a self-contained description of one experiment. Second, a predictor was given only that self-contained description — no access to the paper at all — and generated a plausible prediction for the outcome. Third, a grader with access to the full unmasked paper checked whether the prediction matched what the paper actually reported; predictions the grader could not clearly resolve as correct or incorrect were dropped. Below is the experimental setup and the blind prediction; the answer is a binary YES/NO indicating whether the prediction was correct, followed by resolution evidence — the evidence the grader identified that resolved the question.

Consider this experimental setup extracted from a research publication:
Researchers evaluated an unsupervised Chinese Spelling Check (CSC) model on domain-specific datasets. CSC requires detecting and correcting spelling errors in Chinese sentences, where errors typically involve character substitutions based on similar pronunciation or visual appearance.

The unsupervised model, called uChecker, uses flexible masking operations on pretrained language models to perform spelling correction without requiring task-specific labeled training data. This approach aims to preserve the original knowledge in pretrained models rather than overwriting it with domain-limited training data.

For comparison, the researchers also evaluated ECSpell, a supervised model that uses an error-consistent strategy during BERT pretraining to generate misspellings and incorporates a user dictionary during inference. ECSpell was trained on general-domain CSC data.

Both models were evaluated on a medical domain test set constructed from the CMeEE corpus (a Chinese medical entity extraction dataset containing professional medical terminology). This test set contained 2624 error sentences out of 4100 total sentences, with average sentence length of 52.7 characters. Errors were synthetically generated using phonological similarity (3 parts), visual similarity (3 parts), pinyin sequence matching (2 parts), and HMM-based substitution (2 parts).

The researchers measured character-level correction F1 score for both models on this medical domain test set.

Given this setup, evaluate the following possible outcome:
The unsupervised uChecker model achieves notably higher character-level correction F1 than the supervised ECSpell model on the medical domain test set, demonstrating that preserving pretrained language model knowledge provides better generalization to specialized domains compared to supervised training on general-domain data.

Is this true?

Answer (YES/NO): YES